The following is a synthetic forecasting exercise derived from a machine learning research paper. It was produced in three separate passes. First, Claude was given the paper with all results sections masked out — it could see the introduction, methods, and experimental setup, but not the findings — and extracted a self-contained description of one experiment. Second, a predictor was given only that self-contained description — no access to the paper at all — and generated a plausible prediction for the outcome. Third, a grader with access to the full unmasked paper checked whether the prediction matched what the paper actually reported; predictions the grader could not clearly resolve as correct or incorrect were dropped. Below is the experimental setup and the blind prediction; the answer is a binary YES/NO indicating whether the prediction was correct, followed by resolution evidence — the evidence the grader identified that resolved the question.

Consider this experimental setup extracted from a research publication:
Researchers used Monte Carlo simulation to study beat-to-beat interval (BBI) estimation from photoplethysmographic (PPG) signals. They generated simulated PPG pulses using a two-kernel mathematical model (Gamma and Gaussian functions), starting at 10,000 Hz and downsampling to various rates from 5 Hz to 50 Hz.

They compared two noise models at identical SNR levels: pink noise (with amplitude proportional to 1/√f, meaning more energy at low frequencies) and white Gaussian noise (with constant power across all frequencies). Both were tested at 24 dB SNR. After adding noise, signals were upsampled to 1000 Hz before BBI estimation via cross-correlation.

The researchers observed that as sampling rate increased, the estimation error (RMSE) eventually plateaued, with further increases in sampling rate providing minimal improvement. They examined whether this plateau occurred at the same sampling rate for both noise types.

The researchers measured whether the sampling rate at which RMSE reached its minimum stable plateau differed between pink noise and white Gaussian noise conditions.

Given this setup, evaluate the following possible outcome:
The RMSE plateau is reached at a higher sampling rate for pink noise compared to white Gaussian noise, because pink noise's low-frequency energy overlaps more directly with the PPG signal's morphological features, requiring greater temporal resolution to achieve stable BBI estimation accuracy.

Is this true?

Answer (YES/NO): NO